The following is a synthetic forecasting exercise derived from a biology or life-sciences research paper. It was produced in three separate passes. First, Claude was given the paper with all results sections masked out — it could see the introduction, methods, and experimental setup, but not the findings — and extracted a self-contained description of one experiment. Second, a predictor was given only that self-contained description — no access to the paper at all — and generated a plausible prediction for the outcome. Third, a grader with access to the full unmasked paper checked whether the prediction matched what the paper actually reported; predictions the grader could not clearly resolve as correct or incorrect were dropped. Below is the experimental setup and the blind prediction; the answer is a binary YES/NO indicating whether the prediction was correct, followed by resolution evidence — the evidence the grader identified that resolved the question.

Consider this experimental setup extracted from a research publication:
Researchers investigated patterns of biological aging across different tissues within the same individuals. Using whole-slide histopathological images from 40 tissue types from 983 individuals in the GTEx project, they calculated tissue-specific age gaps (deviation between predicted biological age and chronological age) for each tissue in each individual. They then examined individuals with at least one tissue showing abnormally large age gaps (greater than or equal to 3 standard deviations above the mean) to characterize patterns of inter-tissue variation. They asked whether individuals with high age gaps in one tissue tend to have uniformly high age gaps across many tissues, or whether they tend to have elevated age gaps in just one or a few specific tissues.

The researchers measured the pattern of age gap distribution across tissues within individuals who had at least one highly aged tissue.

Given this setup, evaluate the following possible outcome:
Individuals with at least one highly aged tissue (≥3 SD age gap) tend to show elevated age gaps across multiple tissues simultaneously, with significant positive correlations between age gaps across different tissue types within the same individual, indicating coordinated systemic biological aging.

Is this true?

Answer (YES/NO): NO